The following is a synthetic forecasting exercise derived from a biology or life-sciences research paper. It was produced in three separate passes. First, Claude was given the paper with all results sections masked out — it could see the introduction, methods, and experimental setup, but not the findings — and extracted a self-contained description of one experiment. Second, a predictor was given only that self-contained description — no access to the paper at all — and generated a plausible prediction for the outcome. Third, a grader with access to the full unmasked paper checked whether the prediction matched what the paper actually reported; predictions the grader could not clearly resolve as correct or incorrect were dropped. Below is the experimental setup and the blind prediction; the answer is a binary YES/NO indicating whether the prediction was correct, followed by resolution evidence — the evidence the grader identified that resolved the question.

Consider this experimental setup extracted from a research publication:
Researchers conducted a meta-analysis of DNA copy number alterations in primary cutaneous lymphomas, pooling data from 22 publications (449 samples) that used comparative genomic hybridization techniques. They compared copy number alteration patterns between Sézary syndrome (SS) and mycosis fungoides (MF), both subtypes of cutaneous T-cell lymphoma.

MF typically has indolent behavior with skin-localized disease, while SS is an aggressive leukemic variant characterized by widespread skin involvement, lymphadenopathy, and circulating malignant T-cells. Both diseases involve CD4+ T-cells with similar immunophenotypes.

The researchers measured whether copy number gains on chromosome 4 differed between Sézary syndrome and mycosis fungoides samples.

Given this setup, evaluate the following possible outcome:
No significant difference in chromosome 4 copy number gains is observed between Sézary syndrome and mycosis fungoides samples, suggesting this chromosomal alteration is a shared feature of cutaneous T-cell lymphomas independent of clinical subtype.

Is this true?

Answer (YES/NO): NO